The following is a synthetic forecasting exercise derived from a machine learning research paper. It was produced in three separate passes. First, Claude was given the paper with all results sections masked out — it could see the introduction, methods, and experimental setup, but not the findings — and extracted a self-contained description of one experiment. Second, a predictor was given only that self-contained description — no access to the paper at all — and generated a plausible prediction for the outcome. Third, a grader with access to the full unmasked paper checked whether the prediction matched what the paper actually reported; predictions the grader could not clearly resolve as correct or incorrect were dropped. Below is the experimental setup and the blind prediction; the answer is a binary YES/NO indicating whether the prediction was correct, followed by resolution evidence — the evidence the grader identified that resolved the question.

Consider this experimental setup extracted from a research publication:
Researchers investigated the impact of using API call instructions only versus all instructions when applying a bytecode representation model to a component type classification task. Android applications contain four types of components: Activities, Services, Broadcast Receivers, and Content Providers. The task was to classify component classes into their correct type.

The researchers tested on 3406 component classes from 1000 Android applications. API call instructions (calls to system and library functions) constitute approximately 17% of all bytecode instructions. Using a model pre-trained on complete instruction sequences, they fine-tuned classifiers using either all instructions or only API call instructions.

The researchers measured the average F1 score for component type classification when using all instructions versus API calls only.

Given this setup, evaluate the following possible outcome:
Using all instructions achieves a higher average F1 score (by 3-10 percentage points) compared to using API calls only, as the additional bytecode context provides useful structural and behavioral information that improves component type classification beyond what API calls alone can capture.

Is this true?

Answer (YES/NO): NO